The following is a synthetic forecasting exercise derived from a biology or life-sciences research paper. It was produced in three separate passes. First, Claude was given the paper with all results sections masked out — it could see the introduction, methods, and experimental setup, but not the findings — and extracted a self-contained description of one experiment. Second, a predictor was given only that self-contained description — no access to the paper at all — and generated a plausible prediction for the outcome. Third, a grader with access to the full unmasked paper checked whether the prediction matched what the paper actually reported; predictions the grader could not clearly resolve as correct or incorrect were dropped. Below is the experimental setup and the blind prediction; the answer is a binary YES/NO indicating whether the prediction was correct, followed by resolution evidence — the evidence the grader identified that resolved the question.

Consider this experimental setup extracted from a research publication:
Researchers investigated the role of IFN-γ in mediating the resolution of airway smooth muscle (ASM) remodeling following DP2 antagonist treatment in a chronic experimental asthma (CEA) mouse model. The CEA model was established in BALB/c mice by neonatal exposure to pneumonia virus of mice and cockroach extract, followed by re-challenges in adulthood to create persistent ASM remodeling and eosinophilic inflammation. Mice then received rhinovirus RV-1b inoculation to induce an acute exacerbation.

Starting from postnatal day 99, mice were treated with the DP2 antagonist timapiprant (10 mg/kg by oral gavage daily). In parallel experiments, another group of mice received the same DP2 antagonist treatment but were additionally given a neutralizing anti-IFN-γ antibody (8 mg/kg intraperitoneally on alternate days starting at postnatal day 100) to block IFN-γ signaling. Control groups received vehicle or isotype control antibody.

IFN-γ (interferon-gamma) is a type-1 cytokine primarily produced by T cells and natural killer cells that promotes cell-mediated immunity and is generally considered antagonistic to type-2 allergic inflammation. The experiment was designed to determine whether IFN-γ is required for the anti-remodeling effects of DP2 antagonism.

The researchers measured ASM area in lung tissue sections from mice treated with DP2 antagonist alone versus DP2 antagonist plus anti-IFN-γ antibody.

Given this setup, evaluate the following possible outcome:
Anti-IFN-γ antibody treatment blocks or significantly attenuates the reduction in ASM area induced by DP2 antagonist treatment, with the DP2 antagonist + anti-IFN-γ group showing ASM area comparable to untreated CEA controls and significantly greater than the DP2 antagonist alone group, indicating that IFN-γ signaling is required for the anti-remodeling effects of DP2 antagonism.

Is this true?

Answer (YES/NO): YES